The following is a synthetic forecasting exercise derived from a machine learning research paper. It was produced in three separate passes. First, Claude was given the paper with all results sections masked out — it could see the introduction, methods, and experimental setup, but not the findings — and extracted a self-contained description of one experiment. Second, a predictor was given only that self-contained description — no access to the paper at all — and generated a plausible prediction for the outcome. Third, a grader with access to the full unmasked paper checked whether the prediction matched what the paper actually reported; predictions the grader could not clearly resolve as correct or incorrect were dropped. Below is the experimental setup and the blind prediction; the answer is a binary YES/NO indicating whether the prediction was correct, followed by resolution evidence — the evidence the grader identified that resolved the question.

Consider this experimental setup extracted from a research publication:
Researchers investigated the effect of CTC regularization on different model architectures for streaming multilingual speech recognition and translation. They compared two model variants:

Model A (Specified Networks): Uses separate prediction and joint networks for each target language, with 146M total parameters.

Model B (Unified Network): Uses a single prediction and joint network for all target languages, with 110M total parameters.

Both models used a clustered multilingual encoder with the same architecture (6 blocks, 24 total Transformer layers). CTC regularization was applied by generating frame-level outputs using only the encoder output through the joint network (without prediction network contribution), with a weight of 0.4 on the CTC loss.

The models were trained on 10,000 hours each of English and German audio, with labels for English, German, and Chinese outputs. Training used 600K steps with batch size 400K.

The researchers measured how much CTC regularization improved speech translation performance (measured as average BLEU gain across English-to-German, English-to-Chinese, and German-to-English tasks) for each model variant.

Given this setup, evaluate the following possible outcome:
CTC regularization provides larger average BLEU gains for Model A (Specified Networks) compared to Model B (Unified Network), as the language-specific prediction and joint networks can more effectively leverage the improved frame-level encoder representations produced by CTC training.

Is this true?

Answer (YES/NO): NO